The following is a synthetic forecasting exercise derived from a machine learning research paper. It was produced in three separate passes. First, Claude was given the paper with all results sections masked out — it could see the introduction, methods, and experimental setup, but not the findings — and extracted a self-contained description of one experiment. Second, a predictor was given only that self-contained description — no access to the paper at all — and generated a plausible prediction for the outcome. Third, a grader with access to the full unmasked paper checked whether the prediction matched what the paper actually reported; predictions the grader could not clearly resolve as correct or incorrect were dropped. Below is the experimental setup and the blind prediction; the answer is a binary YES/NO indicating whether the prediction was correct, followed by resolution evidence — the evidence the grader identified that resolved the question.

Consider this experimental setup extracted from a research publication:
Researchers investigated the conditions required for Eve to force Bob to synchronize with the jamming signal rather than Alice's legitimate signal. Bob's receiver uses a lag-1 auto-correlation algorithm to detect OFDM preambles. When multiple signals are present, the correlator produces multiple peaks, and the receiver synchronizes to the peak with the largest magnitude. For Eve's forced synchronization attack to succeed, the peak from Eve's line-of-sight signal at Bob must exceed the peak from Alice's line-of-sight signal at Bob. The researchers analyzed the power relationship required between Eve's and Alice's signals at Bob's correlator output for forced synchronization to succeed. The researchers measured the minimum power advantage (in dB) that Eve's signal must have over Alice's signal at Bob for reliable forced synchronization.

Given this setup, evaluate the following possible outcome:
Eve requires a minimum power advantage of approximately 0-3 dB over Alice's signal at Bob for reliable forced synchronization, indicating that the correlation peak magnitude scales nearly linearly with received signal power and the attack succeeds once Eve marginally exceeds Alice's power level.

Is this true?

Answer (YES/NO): NO